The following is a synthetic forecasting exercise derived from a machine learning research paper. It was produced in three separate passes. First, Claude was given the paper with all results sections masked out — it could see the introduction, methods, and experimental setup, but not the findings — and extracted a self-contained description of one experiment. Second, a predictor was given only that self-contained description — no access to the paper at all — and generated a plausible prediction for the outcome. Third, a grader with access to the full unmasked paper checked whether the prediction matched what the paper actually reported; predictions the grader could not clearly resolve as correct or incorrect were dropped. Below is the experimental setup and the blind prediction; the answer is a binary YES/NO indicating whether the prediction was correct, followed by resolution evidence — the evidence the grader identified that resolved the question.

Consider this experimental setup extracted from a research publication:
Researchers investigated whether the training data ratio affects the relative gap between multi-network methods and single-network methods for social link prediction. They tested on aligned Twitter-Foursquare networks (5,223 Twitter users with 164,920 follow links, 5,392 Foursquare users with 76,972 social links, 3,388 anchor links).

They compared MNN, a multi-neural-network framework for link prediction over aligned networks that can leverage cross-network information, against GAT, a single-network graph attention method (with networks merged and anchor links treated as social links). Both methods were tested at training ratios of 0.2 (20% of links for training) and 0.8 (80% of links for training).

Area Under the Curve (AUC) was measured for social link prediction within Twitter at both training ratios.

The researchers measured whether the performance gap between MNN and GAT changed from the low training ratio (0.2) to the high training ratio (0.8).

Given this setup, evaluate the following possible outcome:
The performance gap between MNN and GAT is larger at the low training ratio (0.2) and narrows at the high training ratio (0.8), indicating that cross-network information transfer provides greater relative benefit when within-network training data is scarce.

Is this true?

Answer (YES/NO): NO